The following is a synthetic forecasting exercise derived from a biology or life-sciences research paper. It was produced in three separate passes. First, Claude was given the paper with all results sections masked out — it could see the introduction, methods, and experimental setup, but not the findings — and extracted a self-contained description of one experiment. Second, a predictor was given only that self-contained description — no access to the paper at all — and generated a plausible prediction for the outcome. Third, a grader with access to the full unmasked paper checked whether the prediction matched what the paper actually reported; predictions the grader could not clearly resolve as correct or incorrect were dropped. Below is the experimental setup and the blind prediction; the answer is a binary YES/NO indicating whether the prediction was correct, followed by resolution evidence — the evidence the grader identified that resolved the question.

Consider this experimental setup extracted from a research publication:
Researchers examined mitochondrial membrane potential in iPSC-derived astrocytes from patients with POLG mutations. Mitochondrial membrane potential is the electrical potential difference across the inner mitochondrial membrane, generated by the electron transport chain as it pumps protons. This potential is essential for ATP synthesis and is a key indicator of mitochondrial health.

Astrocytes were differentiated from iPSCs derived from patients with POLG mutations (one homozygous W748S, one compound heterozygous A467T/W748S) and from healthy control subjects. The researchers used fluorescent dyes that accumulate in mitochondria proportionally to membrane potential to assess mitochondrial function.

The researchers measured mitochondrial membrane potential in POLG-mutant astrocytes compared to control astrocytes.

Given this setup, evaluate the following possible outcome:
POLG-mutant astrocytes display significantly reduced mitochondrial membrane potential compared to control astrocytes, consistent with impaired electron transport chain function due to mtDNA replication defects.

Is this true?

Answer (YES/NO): YES